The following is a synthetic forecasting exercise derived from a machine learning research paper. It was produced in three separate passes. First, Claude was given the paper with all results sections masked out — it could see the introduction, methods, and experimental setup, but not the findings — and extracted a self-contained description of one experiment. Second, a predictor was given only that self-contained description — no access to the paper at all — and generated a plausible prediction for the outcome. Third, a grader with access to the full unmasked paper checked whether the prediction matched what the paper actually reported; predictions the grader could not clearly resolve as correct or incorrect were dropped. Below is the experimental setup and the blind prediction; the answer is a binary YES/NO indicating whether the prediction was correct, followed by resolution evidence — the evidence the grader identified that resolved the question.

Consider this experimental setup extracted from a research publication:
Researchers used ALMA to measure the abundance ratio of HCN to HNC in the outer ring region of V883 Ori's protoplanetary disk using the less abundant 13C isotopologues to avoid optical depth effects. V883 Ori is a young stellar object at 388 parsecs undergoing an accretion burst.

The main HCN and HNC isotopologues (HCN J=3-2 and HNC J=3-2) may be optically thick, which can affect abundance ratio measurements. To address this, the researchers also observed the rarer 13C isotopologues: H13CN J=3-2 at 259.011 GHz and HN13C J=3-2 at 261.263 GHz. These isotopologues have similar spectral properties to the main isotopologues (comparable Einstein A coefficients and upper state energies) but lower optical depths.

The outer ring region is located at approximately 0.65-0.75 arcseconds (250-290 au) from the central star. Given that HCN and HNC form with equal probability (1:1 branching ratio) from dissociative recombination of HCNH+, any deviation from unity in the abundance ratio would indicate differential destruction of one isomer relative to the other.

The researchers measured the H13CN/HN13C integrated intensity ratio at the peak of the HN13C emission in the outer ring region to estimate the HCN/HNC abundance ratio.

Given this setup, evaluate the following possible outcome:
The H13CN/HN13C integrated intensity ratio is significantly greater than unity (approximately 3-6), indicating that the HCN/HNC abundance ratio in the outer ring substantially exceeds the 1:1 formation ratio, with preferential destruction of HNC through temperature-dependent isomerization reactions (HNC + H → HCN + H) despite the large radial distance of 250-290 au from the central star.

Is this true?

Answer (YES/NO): NO